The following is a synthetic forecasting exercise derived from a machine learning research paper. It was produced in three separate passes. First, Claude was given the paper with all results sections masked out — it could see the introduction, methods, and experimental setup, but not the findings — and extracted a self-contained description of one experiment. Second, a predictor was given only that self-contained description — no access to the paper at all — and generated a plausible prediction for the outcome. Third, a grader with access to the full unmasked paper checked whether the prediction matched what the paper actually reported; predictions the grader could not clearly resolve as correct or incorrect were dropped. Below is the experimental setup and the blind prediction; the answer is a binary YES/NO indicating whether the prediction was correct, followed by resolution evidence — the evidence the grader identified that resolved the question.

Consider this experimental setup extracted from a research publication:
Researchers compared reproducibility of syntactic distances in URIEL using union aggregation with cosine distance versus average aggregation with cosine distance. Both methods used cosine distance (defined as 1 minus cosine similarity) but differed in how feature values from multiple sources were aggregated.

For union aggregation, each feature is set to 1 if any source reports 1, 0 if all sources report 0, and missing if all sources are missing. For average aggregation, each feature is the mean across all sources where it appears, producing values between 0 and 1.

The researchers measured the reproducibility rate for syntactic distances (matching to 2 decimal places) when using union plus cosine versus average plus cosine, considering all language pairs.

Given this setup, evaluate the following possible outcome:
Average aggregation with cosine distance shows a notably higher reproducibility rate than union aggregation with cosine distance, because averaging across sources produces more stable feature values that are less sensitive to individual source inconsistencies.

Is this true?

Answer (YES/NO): NO